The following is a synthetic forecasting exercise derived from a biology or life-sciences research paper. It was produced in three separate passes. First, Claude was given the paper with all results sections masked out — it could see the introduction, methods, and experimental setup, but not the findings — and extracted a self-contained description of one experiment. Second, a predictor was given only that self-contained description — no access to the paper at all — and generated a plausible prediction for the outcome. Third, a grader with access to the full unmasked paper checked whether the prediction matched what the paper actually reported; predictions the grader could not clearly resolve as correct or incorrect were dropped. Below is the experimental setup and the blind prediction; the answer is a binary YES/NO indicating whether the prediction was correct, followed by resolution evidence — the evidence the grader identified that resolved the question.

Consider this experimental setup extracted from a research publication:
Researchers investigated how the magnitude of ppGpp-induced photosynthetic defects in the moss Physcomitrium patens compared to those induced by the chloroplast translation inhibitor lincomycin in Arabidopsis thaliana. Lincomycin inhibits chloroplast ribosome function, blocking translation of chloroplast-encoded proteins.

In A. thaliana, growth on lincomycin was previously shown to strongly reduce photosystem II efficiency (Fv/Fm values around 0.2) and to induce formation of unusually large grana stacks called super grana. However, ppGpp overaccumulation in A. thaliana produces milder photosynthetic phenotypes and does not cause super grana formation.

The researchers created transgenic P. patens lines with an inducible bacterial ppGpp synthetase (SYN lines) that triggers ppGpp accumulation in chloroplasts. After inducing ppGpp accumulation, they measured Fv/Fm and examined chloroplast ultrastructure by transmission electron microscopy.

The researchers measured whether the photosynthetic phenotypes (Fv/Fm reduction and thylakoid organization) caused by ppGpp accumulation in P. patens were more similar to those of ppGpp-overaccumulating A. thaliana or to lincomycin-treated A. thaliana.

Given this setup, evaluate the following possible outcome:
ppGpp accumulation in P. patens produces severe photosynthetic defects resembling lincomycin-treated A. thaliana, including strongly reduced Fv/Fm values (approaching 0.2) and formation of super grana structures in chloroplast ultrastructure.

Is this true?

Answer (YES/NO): YES